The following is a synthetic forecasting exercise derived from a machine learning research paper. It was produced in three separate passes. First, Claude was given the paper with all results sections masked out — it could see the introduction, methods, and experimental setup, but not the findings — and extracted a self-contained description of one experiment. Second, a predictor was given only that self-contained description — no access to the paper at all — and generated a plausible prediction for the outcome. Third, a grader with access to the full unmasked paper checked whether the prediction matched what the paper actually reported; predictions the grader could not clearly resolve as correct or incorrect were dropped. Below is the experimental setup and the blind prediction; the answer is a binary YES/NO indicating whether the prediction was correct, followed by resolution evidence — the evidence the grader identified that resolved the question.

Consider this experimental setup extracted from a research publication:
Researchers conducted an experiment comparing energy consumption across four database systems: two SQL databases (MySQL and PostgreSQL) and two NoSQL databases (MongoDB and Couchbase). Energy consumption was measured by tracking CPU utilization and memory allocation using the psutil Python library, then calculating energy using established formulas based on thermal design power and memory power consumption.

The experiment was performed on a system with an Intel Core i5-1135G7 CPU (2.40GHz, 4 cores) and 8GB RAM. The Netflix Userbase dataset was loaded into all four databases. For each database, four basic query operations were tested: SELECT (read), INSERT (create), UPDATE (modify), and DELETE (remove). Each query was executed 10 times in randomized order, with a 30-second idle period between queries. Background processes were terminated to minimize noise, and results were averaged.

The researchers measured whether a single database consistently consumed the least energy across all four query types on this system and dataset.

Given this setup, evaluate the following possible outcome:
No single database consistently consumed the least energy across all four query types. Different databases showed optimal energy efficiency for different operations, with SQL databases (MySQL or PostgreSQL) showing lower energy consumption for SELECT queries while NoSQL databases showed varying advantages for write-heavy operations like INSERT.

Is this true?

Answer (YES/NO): NO